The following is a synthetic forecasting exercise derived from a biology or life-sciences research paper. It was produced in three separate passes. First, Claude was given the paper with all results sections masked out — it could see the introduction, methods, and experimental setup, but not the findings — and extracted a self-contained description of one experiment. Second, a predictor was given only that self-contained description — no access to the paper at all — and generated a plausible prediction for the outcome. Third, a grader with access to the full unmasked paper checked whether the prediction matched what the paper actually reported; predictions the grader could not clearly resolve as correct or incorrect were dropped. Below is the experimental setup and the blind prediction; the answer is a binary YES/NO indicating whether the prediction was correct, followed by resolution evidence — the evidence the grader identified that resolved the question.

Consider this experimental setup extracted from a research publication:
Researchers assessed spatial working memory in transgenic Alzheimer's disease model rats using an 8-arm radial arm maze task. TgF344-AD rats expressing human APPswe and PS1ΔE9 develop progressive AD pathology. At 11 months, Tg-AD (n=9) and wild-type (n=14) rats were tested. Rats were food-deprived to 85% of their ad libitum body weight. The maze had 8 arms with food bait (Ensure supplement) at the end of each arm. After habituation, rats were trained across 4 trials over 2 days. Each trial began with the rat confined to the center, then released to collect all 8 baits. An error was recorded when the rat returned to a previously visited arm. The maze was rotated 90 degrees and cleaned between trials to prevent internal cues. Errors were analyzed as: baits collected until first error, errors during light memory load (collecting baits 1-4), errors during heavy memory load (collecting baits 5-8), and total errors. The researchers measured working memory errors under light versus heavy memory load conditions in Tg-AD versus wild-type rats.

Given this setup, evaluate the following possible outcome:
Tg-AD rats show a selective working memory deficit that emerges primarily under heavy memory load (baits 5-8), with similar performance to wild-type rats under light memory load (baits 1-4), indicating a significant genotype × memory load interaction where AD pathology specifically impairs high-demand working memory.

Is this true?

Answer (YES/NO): NO